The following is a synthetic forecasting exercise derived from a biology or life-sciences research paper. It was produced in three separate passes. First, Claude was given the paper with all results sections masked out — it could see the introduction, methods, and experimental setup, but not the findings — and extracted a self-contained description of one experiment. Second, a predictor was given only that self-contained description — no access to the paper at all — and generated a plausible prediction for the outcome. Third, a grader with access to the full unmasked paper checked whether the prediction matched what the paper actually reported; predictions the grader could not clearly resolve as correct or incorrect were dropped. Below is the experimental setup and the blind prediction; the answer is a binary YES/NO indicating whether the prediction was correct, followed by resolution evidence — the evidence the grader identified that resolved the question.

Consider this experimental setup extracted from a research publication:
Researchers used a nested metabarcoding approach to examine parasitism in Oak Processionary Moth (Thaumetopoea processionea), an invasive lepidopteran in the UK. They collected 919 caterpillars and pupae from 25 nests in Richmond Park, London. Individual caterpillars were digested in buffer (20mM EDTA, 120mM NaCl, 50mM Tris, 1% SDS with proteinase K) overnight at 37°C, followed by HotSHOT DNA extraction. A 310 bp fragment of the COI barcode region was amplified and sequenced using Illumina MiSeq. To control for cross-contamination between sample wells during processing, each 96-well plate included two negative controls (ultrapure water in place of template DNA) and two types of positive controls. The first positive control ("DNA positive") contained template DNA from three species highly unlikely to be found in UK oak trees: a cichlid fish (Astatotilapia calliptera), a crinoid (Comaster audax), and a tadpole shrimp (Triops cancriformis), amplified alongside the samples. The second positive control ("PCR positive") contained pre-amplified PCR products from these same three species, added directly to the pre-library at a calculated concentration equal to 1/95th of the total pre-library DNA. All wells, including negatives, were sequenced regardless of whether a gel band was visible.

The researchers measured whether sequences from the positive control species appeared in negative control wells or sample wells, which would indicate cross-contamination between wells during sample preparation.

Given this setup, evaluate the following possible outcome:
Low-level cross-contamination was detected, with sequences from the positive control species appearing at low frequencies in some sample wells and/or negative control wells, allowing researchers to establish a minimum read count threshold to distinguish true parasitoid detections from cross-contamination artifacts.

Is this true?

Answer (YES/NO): NO